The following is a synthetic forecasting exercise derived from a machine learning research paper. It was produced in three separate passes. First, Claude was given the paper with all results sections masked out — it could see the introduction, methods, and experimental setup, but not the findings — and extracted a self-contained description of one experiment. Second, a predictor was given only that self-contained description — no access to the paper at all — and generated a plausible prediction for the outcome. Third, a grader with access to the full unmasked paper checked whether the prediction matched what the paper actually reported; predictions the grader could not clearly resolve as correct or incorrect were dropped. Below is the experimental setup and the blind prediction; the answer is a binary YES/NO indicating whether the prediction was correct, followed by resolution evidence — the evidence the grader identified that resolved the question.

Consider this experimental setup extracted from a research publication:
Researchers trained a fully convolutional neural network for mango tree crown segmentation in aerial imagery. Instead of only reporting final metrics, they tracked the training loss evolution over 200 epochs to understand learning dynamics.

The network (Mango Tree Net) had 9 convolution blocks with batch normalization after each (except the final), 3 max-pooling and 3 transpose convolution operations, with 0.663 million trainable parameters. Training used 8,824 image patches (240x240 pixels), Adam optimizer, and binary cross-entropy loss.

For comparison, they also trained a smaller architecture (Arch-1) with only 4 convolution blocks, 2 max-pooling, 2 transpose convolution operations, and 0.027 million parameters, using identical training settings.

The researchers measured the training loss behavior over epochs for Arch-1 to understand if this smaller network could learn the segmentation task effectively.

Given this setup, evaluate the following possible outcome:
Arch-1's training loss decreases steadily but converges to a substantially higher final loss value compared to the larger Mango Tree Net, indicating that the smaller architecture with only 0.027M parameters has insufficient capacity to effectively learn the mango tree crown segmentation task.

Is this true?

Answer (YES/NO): NO